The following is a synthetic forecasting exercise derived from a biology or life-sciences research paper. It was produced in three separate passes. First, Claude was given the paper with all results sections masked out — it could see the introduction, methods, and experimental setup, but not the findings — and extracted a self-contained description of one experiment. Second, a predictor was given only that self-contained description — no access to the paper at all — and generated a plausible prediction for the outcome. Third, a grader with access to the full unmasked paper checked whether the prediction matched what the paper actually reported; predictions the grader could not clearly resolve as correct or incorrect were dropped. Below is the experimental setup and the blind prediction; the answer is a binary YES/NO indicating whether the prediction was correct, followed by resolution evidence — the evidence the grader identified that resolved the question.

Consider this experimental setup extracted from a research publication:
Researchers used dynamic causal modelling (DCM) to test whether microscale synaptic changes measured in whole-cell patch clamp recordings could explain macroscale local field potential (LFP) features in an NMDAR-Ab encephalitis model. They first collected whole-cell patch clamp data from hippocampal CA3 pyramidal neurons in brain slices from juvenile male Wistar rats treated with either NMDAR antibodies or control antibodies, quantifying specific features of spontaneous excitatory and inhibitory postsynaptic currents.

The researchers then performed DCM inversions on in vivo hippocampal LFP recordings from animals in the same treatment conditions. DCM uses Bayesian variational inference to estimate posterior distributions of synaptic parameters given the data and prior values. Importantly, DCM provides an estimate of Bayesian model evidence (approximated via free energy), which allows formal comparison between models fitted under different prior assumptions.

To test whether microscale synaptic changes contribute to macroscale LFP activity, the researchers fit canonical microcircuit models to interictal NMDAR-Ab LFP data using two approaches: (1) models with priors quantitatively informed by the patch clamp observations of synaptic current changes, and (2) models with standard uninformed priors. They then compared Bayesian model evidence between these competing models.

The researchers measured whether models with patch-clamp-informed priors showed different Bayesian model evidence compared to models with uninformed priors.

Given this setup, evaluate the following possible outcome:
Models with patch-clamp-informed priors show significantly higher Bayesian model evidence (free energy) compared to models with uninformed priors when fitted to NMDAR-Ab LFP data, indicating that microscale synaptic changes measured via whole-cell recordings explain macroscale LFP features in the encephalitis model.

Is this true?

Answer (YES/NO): YES